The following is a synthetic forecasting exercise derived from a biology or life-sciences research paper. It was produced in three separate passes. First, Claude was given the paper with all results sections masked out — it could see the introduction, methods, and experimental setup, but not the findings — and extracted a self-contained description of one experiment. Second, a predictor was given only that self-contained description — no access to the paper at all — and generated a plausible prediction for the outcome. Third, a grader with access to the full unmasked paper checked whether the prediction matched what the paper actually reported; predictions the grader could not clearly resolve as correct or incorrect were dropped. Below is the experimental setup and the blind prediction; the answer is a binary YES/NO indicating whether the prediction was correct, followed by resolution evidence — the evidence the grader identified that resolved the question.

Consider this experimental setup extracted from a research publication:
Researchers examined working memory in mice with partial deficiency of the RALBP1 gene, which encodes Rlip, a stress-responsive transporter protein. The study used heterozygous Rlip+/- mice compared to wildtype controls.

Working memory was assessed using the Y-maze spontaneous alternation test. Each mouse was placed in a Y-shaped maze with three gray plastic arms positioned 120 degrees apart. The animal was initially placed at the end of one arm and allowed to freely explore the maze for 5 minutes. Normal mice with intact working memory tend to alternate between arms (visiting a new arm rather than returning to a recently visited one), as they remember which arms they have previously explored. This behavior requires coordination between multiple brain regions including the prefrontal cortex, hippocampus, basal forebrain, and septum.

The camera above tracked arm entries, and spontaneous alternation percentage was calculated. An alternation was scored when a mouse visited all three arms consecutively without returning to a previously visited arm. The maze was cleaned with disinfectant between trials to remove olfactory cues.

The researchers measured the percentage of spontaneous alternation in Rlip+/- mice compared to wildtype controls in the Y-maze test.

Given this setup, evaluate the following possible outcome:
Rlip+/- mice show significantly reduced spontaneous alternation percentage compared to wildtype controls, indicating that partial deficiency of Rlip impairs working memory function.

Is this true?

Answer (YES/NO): NO